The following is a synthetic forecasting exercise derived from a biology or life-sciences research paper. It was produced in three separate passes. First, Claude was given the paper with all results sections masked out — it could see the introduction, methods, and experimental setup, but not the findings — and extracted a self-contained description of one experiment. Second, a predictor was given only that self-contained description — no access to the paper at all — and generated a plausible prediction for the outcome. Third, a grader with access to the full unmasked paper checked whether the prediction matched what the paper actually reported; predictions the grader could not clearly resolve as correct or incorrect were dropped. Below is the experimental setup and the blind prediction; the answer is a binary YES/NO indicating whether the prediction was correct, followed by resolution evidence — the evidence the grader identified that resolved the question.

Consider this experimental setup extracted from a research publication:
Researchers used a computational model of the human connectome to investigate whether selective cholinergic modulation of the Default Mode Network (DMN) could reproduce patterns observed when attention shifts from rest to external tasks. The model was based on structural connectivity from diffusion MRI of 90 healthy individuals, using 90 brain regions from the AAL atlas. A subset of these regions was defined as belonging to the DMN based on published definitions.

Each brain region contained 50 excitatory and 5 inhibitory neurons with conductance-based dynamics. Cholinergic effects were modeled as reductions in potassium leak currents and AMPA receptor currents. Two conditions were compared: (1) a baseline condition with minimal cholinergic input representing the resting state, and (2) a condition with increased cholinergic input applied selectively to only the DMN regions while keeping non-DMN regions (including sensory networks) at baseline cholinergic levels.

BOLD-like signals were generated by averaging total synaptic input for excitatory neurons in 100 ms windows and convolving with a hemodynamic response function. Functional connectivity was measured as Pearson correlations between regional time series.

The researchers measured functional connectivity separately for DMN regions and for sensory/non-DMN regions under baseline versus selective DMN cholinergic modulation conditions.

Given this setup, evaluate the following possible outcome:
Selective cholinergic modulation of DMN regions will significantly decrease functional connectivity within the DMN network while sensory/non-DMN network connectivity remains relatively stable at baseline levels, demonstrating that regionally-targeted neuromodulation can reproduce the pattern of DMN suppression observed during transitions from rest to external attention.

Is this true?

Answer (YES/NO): YES